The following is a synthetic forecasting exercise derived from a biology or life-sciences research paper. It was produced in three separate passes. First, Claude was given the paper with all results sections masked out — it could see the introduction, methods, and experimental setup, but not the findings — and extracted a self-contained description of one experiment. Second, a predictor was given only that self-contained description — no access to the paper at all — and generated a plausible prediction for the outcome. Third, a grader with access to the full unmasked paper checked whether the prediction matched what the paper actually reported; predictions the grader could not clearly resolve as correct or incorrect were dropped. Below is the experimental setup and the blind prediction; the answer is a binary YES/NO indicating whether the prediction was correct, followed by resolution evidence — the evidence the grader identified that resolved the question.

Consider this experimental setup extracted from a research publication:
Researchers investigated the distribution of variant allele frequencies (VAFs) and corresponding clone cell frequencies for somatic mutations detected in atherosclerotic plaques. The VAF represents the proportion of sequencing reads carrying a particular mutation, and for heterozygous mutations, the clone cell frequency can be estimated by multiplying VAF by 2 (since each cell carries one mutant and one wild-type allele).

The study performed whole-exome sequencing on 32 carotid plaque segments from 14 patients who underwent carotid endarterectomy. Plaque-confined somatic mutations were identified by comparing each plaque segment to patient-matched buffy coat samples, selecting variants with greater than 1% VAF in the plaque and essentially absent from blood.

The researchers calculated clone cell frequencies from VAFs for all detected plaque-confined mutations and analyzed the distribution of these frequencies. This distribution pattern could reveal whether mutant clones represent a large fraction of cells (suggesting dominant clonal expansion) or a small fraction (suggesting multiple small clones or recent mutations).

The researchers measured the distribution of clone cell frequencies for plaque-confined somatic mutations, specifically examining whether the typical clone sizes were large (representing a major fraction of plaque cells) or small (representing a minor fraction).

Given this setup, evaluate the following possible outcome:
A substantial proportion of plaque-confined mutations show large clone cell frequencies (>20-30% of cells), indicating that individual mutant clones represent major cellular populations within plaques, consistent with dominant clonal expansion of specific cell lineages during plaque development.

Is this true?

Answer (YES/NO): NO